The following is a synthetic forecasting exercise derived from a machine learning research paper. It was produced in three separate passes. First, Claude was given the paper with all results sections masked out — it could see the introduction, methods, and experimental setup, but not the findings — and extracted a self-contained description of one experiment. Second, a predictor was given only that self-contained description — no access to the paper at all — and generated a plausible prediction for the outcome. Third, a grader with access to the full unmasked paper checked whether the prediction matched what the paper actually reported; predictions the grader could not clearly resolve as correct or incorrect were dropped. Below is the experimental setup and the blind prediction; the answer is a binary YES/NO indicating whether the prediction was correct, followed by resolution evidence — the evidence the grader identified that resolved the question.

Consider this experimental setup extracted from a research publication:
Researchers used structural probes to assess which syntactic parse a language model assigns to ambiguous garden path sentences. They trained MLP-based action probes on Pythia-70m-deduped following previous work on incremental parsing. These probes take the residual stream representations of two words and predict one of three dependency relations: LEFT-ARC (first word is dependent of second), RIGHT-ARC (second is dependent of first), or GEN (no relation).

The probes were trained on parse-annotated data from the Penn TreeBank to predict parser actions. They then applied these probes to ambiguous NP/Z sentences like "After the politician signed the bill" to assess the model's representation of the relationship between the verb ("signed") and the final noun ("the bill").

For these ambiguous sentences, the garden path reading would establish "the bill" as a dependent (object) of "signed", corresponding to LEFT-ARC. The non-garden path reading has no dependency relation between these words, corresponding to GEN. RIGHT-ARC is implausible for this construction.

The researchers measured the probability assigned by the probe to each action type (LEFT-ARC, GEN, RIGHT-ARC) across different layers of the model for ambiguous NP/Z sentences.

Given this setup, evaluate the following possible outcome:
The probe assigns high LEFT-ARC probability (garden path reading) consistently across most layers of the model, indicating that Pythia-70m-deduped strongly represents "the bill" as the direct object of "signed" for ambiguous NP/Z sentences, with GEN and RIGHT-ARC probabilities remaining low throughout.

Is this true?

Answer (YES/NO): NO